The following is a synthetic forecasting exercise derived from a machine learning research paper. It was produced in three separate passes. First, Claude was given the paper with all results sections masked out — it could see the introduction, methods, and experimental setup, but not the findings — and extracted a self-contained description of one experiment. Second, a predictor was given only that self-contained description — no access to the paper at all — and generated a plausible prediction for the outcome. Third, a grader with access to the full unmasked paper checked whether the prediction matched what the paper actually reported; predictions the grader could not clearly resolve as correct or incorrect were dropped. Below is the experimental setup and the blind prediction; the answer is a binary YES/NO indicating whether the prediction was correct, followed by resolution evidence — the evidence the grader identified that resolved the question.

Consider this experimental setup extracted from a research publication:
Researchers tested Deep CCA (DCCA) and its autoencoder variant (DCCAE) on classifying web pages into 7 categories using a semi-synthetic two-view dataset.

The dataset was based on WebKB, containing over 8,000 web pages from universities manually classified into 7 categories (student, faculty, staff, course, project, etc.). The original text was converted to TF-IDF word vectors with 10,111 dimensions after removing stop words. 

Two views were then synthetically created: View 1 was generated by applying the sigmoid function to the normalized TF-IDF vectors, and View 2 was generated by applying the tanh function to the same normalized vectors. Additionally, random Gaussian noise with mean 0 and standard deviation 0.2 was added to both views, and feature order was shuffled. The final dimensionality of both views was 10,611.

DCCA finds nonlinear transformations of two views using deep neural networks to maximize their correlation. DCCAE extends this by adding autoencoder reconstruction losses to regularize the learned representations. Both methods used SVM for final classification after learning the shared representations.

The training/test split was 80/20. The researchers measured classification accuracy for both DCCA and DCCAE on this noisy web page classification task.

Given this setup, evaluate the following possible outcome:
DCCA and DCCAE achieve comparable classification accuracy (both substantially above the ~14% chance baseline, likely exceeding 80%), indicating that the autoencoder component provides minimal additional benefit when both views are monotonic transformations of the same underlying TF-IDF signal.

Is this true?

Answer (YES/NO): NO